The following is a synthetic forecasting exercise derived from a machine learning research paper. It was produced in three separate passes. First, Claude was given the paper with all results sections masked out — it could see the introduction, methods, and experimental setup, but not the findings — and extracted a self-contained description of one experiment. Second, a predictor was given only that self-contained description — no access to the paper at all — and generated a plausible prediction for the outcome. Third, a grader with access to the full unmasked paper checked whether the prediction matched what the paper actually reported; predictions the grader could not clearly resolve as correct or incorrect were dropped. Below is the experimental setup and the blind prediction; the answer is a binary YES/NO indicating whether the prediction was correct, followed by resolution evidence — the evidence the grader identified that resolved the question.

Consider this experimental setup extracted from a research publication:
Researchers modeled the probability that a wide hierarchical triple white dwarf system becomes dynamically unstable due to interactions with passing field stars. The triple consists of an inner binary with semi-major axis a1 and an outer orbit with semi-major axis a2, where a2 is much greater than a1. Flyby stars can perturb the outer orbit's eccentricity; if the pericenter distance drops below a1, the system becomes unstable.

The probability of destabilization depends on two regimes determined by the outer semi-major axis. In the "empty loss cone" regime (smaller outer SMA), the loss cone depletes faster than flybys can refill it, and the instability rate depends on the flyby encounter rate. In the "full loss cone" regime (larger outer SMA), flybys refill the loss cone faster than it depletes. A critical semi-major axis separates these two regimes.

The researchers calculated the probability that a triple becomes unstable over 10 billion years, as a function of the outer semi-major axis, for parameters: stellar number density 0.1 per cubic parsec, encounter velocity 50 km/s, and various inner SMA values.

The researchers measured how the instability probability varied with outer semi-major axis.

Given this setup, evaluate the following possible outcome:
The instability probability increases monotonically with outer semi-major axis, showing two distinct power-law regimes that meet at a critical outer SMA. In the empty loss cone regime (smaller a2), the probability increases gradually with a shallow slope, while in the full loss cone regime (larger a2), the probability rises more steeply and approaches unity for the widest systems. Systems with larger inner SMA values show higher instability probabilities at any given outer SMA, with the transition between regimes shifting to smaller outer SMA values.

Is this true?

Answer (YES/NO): NO